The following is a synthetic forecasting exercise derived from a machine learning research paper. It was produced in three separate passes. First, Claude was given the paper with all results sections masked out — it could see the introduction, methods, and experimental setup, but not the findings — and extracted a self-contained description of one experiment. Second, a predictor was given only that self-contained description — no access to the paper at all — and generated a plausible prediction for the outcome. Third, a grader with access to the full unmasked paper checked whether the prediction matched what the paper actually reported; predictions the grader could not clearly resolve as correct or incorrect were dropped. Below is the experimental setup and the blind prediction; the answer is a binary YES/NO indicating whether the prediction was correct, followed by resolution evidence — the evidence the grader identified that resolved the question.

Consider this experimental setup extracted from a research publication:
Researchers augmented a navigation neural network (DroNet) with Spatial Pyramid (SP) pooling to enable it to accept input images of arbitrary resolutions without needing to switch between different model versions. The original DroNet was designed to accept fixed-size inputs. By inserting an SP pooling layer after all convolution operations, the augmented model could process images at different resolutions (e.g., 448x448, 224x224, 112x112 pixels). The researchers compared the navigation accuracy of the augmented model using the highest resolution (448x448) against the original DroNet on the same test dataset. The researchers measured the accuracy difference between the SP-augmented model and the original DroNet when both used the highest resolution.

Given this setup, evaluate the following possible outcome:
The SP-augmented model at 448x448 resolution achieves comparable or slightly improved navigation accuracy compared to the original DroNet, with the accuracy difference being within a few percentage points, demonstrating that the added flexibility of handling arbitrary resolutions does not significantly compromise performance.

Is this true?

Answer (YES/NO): YES